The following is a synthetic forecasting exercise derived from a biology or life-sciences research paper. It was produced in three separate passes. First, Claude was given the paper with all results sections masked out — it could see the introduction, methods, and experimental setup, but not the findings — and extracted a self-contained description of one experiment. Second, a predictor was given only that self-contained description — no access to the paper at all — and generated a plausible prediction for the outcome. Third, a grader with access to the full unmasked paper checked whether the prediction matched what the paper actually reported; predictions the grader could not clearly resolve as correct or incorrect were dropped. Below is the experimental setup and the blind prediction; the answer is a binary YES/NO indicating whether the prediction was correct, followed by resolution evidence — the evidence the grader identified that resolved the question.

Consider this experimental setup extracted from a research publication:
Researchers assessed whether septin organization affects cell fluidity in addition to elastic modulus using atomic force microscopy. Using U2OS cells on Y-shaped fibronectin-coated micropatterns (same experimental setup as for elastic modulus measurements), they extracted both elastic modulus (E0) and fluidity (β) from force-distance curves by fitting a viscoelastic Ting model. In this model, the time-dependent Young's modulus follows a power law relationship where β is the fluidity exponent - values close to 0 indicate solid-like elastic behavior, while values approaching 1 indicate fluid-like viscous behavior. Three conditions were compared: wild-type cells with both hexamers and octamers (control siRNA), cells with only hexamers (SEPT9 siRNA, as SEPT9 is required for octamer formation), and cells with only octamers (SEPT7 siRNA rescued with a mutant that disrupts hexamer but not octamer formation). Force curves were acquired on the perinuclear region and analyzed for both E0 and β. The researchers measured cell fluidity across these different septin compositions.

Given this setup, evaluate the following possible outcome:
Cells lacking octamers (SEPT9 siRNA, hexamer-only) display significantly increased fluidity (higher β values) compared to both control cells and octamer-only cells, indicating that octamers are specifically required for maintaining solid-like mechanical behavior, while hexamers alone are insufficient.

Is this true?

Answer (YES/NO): YES